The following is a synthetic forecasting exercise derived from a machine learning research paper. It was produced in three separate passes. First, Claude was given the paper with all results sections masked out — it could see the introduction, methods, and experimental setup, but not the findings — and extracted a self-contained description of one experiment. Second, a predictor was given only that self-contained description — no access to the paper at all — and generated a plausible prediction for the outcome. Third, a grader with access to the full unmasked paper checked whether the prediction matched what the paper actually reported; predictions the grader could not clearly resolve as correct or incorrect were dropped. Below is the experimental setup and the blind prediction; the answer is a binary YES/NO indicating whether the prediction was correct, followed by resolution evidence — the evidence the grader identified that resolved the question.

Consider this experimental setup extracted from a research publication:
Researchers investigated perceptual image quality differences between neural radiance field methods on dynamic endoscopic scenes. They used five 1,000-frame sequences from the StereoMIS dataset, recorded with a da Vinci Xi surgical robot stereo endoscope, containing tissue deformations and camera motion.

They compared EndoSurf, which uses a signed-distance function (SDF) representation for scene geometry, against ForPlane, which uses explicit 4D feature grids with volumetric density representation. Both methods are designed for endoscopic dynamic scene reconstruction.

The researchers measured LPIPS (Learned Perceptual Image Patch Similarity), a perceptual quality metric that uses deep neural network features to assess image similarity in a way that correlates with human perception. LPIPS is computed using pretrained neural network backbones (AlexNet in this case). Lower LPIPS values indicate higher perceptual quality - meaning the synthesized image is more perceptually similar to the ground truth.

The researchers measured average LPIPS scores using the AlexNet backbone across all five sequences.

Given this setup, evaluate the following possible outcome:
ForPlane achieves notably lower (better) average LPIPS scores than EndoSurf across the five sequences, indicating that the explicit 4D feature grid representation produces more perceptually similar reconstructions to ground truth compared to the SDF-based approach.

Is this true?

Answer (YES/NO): YES